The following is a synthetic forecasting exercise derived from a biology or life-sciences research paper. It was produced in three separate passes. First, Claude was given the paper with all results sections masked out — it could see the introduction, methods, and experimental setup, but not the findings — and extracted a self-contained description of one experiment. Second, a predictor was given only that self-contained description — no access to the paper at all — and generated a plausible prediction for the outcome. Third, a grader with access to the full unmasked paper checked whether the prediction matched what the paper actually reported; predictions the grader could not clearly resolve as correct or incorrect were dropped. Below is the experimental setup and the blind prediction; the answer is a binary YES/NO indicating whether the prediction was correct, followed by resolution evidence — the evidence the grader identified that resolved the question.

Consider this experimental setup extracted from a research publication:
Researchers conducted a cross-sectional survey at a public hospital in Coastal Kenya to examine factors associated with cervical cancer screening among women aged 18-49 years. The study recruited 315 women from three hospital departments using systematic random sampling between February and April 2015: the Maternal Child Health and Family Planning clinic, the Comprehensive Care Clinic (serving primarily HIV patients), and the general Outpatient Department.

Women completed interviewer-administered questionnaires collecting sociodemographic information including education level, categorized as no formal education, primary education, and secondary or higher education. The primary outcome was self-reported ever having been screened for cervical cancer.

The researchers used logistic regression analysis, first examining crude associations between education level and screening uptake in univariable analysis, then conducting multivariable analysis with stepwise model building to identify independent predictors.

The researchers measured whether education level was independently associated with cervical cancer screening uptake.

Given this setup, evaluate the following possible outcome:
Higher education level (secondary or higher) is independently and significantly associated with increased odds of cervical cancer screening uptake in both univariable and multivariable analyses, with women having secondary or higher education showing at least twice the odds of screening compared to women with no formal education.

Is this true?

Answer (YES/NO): YES